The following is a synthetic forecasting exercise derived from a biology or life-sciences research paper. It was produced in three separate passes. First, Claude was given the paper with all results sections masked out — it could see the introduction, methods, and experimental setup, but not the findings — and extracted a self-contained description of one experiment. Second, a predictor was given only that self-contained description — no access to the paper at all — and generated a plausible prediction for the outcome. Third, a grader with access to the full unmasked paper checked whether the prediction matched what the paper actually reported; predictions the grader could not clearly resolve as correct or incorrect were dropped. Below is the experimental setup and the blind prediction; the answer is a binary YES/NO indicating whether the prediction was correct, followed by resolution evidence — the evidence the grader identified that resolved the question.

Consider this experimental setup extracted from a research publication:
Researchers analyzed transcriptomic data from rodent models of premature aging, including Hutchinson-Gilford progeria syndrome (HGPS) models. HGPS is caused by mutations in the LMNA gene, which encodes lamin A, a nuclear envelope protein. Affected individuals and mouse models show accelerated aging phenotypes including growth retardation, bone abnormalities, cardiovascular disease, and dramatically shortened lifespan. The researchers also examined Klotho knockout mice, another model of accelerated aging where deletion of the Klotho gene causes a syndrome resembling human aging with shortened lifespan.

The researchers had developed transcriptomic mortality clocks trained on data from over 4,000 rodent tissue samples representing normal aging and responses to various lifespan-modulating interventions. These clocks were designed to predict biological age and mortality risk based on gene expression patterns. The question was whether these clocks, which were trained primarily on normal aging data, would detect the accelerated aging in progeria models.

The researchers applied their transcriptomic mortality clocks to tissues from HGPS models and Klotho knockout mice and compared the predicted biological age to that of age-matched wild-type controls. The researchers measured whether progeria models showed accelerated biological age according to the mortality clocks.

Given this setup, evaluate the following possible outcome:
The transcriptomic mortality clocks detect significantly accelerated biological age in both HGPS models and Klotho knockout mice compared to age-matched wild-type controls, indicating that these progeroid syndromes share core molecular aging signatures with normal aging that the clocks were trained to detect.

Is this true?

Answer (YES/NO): YES